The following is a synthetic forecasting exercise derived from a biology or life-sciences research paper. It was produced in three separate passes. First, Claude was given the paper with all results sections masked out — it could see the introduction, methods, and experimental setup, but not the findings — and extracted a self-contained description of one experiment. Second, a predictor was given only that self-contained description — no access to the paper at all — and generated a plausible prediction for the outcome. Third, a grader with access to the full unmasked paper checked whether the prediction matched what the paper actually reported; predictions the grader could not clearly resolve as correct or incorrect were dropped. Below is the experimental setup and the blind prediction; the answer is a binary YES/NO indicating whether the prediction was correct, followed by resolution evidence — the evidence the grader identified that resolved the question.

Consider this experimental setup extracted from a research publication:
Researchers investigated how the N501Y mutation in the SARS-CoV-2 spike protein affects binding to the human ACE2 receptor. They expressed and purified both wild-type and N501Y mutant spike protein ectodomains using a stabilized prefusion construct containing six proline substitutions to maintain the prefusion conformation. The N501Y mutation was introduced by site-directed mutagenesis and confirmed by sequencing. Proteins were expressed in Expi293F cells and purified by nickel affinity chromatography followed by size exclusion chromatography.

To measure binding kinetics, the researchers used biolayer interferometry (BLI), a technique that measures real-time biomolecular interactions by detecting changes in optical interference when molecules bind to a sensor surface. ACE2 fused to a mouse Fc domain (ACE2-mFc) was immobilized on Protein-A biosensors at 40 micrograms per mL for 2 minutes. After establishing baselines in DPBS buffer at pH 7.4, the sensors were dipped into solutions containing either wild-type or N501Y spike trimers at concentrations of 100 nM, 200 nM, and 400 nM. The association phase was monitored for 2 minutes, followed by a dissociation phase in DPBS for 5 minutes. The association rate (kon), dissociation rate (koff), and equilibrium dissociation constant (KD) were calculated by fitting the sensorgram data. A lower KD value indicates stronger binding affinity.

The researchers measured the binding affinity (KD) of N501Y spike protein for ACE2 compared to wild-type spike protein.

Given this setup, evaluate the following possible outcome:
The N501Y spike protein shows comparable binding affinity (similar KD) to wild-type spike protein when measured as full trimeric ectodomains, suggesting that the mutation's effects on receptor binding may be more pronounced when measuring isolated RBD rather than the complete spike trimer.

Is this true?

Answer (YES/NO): NO